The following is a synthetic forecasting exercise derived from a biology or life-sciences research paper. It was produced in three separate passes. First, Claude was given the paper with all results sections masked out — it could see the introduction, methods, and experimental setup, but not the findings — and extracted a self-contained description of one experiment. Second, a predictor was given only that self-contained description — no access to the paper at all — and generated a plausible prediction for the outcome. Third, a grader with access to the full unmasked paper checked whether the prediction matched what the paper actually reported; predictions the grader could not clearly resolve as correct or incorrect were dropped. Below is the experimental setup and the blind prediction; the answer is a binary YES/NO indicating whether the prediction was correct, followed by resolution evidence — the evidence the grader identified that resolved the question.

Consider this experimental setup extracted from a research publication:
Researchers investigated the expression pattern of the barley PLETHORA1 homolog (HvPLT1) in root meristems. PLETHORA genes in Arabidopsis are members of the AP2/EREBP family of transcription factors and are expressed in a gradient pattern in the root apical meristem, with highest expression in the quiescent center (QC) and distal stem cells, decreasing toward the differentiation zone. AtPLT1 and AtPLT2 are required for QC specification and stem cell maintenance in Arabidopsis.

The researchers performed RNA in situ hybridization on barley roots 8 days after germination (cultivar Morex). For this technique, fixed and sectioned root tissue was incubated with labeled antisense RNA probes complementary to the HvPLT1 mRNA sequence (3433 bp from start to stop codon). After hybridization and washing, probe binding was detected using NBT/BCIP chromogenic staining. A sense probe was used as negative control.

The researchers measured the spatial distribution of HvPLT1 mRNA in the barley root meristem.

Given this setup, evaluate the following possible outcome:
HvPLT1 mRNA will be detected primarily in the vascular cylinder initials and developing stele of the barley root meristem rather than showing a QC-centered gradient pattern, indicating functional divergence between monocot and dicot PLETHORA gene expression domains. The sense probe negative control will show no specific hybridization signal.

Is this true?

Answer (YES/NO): NO